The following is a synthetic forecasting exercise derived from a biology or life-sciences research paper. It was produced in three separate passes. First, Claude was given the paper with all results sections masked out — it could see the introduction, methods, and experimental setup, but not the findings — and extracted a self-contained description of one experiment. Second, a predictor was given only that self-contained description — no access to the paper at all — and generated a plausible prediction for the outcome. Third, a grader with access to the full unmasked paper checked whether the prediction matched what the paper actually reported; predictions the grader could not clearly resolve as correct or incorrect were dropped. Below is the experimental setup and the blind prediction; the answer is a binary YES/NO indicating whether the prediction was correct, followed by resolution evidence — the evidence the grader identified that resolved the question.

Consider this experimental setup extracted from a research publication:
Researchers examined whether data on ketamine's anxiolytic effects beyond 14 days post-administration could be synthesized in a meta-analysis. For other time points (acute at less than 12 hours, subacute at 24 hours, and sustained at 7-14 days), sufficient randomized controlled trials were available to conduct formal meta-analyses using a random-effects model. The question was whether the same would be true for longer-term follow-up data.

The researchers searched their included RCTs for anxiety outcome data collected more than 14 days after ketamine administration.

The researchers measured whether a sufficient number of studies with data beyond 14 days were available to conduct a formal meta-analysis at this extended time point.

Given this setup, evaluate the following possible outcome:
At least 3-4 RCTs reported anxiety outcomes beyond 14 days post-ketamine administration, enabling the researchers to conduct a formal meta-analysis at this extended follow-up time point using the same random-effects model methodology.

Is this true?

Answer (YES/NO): NO